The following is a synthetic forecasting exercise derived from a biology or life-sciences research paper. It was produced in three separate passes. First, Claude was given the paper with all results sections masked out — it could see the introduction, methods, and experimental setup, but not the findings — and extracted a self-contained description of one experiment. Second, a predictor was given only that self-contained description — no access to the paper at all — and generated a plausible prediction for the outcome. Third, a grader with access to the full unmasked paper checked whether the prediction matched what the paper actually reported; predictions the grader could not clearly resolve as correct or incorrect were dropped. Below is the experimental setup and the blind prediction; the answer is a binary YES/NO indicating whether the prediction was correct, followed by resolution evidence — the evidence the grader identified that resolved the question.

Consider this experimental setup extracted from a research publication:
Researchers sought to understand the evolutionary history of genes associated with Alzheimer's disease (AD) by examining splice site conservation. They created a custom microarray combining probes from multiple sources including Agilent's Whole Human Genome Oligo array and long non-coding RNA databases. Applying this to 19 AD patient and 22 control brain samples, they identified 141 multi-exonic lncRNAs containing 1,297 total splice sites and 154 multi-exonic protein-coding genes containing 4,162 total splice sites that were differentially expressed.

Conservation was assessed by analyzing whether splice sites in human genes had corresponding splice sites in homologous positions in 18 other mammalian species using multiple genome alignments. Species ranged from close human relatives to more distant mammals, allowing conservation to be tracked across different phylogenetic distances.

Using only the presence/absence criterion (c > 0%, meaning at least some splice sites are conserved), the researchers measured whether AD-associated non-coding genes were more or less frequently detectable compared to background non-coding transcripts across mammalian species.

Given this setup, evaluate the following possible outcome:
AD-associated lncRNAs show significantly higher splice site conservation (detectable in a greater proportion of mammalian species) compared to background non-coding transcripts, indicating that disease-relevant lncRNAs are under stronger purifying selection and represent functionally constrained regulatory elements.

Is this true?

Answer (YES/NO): NO